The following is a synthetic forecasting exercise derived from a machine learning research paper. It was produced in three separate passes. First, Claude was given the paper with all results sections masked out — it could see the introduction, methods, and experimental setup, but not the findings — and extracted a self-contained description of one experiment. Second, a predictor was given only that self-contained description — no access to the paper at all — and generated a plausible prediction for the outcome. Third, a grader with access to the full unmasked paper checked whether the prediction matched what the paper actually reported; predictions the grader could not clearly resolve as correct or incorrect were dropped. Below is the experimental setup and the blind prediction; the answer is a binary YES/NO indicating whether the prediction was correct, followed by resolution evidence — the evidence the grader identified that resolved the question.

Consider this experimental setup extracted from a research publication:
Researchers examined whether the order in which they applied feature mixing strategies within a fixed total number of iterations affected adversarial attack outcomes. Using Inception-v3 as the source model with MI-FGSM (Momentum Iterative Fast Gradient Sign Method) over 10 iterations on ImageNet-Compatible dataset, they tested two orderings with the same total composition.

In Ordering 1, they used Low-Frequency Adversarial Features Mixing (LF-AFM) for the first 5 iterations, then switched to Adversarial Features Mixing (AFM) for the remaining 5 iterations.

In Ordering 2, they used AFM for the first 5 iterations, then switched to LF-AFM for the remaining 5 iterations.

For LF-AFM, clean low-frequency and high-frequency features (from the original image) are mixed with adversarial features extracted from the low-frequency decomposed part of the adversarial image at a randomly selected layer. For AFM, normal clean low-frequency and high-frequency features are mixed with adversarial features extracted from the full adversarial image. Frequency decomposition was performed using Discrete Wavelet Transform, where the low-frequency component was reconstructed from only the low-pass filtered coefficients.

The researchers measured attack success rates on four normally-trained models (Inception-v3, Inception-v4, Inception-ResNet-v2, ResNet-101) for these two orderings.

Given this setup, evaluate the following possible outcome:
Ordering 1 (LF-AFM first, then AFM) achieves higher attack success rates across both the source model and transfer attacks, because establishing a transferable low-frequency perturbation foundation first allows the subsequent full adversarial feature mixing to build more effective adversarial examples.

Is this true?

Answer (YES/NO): NO